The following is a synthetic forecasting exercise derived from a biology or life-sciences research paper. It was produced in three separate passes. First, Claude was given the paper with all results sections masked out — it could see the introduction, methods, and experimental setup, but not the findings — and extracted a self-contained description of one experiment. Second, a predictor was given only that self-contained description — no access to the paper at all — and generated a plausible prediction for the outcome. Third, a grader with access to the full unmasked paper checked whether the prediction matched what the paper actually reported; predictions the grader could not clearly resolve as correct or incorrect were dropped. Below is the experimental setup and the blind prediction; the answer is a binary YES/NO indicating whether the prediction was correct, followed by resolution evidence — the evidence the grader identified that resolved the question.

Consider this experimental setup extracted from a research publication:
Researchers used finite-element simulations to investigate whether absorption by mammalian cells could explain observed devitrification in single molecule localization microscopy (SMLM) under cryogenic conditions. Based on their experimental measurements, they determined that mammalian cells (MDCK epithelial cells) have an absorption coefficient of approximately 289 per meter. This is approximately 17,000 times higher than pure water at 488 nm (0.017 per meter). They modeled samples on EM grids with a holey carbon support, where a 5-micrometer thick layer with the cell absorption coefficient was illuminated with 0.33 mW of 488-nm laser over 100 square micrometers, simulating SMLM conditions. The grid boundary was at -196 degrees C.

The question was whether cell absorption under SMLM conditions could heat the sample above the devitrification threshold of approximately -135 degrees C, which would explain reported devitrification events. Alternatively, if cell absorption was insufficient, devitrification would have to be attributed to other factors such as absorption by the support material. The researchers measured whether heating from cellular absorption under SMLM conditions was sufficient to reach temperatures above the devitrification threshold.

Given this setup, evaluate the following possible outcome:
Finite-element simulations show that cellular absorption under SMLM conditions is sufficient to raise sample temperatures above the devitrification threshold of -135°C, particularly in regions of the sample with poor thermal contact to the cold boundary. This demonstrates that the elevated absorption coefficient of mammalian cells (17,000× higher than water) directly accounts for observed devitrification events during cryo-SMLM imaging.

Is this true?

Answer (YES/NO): NO